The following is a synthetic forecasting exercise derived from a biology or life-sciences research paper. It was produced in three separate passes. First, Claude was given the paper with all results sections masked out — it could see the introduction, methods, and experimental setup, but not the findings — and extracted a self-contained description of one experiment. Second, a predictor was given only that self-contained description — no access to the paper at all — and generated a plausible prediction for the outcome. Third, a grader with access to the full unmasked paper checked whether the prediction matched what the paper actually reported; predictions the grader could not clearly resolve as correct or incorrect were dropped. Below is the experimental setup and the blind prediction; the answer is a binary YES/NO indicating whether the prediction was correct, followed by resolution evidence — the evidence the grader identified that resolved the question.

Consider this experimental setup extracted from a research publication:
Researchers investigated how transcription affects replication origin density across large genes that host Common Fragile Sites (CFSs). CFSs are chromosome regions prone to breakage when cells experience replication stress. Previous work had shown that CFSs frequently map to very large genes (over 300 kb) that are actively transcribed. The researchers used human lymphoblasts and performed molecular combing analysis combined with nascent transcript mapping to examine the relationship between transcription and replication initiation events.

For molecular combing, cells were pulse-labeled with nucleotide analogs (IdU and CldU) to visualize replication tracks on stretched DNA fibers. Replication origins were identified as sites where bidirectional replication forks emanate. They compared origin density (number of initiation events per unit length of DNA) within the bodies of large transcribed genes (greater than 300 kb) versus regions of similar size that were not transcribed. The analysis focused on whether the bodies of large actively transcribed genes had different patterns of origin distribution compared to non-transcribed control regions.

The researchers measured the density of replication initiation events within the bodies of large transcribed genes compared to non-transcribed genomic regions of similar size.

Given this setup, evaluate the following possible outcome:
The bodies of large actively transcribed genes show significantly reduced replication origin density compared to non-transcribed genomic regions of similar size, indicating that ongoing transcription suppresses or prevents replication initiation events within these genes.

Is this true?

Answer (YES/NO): YES